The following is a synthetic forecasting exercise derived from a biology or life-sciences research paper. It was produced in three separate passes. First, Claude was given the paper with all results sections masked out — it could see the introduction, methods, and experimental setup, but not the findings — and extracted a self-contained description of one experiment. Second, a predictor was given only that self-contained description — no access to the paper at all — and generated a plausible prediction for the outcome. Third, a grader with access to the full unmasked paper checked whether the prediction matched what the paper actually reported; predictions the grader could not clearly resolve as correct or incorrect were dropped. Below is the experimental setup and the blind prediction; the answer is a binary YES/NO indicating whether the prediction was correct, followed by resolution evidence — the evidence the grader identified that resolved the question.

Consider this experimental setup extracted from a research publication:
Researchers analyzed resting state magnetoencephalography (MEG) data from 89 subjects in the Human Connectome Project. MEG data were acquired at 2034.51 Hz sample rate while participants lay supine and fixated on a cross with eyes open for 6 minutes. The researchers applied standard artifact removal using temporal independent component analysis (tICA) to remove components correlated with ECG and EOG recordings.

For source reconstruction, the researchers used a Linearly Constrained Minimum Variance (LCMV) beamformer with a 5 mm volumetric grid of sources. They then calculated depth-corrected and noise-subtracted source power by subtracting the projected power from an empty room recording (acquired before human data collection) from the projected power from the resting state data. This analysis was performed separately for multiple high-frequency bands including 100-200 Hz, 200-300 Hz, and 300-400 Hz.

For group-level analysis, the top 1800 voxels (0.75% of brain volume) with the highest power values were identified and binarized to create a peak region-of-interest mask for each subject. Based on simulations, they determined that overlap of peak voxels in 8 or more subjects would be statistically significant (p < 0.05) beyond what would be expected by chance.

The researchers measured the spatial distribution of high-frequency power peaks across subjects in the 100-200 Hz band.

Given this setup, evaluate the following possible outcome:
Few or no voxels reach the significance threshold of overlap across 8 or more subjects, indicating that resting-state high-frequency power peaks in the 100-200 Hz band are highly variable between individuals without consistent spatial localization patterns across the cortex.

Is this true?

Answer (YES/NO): NO